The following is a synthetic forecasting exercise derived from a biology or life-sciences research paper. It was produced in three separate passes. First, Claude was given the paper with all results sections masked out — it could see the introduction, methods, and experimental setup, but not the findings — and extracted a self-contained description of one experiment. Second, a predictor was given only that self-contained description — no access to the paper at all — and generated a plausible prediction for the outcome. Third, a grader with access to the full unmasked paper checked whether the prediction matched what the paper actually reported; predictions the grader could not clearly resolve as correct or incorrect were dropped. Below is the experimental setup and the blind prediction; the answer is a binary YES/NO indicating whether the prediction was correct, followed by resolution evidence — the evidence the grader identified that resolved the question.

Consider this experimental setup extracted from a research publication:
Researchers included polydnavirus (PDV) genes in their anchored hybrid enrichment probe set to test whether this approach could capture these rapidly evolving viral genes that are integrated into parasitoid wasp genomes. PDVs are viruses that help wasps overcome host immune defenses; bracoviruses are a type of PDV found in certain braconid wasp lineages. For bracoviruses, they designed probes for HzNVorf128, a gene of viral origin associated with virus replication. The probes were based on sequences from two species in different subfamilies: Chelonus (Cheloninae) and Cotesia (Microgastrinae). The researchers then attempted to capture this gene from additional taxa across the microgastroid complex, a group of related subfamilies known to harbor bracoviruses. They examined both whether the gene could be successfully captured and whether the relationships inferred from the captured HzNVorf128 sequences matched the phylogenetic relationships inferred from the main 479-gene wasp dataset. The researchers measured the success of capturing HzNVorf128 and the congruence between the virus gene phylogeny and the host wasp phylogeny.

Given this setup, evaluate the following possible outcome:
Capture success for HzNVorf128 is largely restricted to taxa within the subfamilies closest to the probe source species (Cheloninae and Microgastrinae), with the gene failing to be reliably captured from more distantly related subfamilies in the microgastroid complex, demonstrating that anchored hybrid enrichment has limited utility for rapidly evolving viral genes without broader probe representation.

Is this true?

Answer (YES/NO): NO